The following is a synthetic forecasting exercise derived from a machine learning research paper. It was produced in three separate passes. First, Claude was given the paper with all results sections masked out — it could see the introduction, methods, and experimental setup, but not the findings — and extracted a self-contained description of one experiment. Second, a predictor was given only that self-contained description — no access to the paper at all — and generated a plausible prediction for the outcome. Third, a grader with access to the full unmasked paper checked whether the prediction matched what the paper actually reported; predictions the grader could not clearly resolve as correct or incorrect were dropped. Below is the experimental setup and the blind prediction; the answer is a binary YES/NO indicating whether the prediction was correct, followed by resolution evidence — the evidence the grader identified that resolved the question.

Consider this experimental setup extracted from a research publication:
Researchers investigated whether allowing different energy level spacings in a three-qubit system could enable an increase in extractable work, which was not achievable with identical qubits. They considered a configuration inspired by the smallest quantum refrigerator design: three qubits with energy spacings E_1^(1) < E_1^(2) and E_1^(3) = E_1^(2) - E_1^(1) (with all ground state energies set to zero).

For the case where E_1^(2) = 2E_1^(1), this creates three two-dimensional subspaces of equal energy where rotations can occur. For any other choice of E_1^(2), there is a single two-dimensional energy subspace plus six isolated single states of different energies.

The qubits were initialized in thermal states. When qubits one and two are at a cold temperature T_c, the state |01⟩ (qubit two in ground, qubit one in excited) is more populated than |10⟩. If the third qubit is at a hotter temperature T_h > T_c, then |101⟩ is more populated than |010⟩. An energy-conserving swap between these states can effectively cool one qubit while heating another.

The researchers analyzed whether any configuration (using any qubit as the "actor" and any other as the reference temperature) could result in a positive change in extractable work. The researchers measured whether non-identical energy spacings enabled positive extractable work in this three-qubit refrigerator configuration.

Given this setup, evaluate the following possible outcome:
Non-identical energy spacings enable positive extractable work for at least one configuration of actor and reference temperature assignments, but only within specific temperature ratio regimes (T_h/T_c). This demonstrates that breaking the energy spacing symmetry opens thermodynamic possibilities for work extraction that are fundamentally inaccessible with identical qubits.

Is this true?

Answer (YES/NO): NO